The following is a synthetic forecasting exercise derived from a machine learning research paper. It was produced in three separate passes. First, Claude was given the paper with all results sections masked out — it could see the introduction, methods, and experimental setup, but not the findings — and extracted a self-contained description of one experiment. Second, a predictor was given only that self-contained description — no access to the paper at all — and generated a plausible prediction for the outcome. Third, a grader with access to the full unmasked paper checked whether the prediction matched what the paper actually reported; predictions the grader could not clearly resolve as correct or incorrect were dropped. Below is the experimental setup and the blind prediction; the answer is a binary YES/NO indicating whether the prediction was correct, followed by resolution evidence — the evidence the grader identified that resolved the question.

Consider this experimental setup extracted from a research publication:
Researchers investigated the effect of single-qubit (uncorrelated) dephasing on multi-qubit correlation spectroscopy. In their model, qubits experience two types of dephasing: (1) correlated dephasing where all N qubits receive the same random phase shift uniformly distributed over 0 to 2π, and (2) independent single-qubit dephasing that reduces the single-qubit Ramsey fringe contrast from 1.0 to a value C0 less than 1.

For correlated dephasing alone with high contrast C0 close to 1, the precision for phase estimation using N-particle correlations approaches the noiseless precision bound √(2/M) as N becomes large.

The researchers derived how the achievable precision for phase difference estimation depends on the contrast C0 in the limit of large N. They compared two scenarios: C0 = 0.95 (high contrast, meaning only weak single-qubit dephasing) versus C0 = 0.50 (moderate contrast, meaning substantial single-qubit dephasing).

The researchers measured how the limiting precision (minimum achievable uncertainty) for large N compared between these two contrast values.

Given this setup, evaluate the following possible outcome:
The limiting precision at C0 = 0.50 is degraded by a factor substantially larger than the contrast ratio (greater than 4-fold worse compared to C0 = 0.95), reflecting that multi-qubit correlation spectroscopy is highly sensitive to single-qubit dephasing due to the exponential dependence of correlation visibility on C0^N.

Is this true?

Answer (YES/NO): NO